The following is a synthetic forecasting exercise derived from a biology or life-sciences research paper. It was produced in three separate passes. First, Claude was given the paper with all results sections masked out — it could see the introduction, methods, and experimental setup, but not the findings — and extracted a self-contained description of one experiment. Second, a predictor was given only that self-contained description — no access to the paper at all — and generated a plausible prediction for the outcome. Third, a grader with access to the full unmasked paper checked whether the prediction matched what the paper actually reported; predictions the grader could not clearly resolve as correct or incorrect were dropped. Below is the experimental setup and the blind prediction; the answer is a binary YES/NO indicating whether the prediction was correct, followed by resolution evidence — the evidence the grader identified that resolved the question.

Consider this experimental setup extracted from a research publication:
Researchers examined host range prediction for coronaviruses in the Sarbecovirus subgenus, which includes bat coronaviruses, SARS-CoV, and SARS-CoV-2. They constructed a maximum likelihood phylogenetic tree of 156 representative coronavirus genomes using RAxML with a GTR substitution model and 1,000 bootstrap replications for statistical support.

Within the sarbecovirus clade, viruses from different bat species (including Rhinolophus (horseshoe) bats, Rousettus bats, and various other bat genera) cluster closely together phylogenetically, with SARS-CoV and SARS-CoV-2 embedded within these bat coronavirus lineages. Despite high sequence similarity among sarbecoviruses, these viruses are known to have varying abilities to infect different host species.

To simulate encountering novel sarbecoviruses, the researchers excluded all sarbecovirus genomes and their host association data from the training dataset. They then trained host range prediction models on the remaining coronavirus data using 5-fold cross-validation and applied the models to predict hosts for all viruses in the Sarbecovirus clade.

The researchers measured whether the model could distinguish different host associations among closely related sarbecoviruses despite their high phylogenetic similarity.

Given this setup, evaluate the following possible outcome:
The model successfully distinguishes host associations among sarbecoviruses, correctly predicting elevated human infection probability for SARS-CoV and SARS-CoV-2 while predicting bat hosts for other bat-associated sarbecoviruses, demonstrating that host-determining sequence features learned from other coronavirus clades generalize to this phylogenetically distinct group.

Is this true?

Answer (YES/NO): NO